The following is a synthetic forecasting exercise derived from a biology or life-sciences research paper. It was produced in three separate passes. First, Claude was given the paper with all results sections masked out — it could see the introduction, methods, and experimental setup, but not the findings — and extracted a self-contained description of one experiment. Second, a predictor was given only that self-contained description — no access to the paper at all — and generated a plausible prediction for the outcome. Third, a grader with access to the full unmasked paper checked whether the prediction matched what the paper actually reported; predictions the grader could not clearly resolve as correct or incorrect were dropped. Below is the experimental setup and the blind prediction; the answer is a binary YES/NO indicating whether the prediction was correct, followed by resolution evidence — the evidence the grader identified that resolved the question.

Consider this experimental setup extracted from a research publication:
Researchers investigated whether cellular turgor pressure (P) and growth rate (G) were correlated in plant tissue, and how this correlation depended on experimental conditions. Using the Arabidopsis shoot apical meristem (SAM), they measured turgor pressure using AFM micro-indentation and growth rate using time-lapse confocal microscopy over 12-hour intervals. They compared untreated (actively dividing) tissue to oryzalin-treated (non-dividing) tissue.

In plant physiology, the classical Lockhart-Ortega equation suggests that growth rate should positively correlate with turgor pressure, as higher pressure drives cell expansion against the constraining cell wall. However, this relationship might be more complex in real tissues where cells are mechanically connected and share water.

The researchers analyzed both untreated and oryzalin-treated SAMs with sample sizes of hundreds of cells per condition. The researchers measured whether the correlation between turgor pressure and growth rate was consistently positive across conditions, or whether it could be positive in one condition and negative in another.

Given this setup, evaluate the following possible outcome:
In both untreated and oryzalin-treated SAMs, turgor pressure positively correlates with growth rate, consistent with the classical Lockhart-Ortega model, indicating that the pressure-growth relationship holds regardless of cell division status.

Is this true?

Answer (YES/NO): NO